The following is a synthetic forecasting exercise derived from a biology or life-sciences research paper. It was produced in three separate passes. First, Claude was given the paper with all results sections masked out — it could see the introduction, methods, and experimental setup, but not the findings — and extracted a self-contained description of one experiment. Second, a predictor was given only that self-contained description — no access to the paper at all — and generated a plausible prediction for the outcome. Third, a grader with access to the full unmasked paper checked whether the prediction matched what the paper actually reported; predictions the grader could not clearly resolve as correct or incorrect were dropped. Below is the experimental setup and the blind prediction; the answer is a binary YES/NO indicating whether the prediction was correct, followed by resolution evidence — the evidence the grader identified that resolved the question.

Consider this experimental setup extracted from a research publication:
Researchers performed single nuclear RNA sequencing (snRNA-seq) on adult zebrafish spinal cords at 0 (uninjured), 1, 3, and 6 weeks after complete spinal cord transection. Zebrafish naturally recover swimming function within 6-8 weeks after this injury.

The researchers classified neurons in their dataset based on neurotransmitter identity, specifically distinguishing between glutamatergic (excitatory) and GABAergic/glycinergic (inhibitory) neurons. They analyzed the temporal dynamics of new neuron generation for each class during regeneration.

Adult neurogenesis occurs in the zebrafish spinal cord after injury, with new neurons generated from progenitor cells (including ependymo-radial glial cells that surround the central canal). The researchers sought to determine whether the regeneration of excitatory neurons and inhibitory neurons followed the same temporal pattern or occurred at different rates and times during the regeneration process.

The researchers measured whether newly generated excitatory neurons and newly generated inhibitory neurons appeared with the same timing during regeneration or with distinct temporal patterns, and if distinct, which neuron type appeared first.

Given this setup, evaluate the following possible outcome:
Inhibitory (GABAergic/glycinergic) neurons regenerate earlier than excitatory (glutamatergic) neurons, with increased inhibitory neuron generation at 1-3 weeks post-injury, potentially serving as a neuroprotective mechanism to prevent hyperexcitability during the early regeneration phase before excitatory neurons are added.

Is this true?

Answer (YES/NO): NO